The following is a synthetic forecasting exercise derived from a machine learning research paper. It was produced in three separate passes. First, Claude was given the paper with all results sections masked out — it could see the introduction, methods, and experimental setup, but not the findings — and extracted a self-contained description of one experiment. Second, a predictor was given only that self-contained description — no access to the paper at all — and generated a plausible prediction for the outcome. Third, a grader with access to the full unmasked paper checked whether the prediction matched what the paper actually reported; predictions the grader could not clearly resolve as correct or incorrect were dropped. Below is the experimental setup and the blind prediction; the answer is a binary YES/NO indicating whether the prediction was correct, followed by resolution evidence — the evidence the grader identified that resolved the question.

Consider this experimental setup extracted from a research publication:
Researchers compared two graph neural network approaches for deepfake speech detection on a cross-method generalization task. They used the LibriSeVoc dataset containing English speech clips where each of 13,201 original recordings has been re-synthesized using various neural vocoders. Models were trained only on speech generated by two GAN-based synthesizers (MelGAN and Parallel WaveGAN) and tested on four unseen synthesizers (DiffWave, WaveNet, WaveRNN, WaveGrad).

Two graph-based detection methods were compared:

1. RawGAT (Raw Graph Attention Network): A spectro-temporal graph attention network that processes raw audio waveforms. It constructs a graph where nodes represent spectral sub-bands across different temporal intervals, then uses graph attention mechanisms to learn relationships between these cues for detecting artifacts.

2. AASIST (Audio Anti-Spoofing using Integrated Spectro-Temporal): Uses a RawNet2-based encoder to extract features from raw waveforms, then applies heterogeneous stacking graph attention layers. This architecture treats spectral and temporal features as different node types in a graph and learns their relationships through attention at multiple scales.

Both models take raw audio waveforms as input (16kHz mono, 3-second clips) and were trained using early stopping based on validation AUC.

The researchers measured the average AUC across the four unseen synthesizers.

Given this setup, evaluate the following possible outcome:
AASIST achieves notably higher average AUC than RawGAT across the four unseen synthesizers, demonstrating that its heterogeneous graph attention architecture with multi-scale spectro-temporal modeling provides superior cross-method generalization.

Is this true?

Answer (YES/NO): NO